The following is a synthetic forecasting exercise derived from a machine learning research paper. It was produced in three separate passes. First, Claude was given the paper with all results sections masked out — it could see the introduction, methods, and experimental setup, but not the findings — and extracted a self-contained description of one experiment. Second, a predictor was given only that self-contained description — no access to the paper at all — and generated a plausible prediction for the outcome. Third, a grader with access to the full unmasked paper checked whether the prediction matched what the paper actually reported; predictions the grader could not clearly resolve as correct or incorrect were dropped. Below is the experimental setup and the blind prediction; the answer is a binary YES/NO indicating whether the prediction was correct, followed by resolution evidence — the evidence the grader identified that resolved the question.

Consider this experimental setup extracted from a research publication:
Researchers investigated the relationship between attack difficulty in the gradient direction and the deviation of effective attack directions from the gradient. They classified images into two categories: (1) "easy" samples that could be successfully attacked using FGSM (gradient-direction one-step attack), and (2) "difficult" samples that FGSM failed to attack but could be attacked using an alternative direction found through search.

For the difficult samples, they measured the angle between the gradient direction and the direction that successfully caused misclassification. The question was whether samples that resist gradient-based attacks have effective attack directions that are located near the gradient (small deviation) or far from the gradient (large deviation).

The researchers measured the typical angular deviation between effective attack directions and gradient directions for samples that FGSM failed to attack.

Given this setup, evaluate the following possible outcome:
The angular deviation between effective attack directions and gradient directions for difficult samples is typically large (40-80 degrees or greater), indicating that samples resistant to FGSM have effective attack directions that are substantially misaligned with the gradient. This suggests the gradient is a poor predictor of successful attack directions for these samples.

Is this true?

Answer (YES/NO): NO